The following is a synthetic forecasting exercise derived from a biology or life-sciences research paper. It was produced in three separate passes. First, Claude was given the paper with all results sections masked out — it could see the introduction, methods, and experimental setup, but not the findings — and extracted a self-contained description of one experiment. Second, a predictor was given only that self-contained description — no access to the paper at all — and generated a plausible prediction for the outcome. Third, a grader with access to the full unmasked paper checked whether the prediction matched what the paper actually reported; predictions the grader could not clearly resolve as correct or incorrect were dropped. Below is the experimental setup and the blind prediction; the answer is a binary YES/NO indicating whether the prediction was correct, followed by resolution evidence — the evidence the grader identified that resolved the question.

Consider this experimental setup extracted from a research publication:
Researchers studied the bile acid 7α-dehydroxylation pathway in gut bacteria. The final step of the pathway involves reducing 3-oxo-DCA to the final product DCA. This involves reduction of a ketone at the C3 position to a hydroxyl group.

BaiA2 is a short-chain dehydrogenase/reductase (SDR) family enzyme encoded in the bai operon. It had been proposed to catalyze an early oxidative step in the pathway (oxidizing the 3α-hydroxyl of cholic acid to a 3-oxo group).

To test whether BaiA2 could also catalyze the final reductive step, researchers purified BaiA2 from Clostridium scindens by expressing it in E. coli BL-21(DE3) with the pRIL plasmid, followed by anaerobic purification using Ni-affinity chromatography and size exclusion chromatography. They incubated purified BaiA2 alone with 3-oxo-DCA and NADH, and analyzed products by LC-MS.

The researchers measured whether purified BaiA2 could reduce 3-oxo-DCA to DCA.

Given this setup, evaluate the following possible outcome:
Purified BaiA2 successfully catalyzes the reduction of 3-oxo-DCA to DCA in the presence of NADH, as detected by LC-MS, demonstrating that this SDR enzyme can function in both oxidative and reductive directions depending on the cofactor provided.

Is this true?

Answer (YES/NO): YES